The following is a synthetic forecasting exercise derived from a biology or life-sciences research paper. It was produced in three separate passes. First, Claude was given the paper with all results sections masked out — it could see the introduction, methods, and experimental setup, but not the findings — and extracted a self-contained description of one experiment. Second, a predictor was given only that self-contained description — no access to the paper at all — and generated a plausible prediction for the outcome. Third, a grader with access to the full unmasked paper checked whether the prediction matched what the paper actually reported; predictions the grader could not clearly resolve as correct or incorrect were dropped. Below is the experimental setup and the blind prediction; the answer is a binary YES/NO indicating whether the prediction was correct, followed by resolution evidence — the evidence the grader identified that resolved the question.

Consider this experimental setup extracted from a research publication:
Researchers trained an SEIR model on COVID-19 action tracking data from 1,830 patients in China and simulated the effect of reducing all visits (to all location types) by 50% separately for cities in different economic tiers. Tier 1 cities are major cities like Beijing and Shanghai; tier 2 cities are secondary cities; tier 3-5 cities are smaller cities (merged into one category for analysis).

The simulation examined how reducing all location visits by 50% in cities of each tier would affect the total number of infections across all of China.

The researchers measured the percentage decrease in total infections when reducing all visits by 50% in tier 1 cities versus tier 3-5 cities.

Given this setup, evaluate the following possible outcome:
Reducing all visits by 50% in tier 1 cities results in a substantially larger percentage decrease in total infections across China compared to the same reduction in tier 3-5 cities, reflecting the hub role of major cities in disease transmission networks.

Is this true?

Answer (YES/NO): NO